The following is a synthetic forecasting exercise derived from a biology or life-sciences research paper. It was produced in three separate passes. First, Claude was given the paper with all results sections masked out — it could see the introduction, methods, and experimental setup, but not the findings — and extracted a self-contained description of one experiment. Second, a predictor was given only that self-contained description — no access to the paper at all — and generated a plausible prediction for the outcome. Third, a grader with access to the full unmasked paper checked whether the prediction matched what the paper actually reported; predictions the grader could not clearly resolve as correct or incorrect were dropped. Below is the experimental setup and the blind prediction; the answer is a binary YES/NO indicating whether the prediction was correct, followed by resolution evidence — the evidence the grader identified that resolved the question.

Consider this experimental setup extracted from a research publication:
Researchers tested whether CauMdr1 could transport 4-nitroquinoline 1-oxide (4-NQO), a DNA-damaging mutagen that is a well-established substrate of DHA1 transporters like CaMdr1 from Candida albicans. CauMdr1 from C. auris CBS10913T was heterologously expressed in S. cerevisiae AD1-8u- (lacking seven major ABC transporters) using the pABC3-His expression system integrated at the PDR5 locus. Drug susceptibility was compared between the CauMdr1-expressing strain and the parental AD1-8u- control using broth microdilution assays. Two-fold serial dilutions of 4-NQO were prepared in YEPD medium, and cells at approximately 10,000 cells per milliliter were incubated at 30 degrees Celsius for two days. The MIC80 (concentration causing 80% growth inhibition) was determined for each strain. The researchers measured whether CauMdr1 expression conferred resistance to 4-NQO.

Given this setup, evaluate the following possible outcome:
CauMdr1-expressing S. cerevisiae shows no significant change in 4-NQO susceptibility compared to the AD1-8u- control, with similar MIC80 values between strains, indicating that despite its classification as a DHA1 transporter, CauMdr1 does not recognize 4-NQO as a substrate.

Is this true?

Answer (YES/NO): NO